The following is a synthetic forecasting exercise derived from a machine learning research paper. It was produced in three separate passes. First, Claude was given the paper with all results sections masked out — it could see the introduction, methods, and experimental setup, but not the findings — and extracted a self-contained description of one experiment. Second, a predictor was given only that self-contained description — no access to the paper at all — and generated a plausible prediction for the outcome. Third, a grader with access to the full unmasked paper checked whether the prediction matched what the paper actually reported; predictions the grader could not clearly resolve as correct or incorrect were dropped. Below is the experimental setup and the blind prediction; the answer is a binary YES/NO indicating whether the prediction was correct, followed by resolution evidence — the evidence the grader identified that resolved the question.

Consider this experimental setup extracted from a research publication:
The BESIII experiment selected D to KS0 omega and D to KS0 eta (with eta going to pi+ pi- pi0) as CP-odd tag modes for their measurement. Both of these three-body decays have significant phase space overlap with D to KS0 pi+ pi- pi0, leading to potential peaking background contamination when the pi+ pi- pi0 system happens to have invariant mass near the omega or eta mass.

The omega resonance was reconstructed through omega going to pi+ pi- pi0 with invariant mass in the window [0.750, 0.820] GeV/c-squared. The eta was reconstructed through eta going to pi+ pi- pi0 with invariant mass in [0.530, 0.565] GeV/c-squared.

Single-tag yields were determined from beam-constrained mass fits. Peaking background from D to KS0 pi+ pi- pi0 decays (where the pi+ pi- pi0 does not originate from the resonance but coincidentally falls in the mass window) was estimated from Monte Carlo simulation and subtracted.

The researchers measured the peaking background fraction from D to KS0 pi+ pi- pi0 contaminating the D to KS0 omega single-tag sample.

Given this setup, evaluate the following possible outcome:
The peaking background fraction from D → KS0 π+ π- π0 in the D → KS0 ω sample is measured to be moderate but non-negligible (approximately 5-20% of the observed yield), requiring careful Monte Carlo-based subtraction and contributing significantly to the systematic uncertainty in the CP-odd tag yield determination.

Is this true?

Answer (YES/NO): YES